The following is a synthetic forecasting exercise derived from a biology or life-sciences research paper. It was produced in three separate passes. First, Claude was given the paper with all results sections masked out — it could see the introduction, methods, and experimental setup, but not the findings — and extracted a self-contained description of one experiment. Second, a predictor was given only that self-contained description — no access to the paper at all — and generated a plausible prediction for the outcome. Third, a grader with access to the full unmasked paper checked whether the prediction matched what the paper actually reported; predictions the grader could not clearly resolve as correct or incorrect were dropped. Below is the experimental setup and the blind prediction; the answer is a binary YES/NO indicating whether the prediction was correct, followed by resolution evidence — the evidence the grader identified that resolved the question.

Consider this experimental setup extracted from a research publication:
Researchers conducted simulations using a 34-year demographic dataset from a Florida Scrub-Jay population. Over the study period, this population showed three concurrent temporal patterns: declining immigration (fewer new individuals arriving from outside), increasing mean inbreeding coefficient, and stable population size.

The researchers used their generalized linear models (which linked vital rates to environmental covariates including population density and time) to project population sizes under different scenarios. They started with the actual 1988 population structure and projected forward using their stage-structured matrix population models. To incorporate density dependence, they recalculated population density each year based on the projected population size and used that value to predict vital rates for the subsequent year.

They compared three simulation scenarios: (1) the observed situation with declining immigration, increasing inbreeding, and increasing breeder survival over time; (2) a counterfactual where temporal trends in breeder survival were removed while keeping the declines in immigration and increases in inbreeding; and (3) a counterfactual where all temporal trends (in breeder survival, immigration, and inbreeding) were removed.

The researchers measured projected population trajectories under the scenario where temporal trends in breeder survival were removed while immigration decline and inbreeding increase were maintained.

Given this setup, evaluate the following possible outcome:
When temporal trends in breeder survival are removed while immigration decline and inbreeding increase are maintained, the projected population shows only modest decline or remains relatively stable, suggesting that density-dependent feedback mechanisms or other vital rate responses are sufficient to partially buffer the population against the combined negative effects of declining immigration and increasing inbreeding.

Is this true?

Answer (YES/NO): NO